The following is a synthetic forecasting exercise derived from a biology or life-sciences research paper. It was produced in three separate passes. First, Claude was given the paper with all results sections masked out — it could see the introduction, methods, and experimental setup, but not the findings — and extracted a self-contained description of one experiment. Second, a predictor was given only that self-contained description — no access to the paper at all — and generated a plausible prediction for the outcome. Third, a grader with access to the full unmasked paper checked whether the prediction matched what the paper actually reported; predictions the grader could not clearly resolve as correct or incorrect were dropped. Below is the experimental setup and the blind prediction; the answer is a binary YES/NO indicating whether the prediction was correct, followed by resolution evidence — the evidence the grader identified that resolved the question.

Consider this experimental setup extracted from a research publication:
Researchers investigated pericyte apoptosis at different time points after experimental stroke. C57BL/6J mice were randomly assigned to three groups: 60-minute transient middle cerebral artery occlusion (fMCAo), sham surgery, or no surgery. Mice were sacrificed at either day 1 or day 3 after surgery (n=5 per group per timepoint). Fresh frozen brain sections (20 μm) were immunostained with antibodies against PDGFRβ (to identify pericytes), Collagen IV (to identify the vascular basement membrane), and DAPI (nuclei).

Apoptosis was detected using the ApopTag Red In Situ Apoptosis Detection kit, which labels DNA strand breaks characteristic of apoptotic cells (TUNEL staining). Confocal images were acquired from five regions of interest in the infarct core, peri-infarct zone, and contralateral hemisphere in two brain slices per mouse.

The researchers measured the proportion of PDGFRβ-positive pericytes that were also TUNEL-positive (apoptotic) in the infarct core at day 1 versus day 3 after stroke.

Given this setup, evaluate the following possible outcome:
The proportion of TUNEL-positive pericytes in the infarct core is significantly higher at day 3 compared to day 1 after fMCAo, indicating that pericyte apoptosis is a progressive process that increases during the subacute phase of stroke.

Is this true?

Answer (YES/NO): NO